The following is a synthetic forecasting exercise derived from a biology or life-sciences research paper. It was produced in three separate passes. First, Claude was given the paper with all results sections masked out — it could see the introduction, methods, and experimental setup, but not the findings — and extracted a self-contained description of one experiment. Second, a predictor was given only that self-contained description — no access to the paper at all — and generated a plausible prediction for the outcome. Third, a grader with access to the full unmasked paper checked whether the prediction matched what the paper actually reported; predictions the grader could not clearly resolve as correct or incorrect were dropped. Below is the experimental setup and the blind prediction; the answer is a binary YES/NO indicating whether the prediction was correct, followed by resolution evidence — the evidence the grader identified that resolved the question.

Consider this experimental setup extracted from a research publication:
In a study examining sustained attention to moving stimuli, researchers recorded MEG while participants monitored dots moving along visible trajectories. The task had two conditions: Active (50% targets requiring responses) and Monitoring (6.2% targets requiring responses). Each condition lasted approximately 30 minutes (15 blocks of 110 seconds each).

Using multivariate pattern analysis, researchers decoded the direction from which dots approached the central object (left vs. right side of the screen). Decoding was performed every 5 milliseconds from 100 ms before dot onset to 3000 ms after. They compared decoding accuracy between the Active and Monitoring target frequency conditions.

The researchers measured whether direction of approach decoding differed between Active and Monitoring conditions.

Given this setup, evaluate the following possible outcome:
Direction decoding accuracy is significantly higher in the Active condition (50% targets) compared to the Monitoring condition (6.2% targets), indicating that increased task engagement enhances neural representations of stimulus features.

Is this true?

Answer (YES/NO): NO